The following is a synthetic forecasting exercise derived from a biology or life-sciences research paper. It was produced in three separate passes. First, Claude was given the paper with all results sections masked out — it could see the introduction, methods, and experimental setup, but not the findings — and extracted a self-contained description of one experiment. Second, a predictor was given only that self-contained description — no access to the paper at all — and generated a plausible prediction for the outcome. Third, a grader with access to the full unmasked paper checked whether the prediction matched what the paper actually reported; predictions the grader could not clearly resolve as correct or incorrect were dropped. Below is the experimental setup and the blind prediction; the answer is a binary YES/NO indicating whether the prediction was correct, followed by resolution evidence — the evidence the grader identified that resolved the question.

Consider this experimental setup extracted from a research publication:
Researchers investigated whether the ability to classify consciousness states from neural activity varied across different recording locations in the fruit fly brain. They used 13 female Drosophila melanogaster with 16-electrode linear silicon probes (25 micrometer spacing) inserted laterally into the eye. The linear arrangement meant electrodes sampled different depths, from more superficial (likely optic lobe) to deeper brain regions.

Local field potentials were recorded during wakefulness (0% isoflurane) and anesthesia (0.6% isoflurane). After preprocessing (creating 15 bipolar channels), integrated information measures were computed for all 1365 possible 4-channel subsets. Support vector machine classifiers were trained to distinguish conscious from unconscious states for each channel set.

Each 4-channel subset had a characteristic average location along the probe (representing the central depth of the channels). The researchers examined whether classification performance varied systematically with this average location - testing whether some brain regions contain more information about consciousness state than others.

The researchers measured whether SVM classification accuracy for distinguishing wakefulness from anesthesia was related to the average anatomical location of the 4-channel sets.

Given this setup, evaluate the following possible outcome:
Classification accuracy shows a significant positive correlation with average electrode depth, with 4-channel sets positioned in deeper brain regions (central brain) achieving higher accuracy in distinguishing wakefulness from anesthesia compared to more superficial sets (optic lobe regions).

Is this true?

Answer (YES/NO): YES